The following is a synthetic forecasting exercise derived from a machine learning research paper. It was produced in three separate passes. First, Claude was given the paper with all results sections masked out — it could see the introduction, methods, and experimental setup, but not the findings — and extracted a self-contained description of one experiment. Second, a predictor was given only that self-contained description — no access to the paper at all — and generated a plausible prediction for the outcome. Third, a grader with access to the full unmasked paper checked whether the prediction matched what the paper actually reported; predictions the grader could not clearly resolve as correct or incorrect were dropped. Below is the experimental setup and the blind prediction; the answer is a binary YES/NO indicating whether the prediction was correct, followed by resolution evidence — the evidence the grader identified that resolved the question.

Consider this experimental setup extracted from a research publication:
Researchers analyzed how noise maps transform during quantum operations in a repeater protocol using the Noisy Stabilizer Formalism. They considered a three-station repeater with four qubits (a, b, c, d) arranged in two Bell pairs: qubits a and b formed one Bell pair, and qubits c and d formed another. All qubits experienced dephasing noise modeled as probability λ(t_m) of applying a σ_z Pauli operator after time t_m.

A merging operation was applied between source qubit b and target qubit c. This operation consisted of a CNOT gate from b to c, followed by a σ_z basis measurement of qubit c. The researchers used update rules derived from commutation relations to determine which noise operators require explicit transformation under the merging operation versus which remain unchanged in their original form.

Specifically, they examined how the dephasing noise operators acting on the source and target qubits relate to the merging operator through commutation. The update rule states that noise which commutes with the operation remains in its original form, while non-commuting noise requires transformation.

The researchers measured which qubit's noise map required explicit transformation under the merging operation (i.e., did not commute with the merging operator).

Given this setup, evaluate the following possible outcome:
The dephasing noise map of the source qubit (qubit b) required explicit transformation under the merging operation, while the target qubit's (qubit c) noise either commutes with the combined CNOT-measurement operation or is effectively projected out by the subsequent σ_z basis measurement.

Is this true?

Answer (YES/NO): NO